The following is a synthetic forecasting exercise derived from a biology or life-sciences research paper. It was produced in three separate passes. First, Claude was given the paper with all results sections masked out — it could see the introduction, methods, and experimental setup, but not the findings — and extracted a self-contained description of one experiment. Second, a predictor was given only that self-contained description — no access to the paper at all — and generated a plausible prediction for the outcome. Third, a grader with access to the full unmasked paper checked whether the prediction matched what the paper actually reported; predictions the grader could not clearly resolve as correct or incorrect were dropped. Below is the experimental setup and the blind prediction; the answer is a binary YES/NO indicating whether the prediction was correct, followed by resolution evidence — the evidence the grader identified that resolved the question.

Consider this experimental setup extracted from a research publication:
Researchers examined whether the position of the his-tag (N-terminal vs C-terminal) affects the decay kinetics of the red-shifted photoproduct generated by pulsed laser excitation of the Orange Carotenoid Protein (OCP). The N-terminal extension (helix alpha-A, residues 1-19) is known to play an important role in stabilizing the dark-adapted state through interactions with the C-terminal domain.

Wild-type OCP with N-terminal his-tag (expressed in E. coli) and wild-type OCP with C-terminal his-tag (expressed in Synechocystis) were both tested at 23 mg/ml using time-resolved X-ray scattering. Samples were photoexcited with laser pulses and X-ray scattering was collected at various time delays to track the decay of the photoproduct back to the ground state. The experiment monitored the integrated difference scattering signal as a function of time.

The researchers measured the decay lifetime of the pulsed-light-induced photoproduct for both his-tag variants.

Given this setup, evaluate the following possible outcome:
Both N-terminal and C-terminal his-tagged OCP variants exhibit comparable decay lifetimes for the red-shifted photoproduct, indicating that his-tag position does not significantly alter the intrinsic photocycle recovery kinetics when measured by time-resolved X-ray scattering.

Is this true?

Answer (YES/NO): NO